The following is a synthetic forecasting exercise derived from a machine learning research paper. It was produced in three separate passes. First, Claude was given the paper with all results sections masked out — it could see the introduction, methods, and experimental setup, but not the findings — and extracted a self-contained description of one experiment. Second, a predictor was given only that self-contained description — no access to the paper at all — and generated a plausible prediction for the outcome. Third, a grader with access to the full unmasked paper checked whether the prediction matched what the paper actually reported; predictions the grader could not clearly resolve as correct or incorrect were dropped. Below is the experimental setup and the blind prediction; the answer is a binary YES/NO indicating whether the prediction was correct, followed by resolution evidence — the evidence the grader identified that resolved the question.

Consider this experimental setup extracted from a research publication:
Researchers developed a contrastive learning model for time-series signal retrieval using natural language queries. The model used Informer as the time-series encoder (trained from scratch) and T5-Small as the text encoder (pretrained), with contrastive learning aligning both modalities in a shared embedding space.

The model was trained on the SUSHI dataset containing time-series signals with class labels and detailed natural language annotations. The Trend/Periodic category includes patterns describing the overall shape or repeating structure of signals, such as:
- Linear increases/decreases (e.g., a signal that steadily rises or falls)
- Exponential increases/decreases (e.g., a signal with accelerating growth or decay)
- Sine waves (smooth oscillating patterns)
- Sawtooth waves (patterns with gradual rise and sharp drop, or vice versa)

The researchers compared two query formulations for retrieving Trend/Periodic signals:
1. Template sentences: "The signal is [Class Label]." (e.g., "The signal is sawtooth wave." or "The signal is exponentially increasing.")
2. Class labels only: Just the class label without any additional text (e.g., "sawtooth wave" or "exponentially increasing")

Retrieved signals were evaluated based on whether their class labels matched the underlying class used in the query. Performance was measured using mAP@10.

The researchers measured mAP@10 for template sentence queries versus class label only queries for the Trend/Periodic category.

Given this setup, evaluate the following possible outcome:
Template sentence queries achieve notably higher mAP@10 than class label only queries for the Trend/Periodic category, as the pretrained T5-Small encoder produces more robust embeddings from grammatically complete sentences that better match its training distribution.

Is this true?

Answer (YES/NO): NO